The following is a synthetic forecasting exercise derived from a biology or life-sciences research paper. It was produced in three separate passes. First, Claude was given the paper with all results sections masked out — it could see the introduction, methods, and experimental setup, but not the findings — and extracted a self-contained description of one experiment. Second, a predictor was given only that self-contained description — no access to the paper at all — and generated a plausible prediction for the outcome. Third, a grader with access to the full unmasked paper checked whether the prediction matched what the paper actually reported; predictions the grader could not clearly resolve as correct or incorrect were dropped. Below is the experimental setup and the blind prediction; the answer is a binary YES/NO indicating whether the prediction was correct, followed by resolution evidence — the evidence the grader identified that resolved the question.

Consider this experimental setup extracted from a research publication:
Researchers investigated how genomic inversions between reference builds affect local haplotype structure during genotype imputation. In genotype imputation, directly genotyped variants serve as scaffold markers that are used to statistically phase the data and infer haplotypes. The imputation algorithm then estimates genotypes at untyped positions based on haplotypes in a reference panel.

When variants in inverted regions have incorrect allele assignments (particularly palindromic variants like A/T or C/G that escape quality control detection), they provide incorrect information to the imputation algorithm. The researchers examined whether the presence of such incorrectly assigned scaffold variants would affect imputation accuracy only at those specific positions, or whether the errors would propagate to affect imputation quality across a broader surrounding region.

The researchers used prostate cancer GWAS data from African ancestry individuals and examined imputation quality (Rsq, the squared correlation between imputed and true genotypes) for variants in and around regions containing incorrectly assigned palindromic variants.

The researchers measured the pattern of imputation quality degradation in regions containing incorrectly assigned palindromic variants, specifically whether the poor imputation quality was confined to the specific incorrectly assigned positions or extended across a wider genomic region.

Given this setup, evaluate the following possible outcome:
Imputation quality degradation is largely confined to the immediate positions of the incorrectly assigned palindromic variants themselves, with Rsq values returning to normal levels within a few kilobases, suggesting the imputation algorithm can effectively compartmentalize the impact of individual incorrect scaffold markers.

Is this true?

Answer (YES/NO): NO